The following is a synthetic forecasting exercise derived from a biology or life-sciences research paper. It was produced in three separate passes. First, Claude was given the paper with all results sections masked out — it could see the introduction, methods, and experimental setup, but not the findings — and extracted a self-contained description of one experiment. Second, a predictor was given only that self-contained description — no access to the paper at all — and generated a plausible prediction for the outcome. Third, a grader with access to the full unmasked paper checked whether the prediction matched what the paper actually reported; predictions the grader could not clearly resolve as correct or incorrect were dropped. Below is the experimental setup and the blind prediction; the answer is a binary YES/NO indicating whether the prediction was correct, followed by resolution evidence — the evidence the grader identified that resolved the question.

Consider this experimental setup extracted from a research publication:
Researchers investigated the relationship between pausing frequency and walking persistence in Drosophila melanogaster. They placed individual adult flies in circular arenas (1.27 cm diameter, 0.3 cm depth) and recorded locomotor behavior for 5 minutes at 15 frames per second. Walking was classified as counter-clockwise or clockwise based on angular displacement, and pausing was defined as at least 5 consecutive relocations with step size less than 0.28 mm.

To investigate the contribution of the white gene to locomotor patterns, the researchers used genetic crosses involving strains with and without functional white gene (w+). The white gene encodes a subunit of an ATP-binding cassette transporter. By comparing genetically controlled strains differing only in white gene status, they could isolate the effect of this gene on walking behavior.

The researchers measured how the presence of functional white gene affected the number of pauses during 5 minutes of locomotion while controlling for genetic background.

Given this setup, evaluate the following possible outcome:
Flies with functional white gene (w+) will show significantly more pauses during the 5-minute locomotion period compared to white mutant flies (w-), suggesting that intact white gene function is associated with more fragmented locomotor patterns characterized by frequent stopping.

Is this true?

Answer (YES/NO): NO